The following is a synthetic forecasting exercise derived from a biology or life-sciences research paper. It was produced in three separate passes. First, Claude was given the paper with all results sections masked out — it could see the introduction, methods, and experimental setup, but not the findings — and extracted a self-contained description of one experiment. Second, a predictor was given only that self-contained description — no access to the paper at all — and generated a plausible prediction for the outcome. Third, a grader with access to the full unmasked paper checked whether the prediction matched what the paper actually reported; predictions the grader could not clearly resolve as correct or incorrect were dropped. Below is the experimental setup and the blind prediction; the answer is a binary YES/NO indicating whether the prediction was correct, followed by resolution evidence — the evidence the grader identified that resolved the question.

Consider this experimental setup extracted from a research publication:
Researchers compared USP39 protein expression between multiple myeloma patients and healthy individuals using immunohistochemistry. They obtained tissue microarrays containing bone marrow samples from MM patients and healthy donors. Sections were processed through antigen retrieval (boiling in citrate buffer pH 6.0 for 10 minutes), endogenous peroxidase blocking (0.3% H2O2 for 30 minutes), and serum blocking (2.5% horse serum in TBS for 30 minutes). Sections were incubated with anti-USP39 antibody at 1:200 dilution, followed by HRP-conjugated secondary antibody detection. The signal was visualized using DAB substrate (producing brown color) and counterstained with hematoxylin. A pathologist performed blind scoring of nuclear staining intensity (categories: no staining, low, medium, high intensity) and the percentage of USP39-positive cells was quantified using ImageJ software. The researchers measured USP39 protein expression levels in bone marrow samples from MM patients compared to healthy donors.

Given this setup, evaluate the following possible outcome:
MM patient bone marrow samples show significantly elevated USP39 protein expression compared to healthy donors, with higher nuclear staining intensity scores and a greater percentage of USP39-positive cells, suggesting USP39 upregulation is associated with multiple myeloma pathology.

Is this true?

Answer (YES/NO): YES